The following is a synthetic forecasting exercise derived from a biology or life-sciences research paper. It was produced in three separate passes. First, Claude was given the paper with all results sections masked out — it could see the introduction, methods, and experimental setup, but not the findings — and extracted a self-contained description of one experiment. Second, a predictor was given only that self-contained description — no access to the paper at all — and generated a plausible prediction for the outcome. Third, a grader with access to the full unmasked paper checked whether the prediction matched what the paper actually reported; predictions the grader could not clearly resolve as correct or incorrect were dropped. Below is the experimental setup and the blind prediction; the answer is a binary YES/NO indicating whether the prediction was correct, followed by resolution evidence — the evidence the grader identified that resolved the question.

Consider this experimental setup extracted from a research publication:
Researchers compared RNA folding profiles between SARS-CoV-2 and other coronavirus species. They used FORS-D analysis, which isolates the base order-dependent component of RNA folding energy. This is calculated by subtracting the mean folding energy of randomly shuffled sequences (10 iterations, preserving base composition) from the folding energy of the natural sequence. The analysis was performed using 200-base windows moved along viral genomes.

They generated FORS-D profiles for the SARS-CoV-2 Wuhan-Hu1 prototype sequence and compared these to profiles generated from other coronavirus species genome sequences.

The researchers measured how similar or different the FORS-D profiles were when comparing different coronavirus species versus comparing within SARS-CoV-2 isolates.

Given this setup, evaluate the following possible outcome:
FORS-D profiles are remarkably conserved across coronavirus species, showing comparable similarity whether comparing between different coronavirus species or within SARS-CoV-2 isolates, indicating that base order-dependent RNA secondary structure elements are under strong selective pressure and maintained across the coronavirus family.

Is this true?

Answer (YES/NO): NO